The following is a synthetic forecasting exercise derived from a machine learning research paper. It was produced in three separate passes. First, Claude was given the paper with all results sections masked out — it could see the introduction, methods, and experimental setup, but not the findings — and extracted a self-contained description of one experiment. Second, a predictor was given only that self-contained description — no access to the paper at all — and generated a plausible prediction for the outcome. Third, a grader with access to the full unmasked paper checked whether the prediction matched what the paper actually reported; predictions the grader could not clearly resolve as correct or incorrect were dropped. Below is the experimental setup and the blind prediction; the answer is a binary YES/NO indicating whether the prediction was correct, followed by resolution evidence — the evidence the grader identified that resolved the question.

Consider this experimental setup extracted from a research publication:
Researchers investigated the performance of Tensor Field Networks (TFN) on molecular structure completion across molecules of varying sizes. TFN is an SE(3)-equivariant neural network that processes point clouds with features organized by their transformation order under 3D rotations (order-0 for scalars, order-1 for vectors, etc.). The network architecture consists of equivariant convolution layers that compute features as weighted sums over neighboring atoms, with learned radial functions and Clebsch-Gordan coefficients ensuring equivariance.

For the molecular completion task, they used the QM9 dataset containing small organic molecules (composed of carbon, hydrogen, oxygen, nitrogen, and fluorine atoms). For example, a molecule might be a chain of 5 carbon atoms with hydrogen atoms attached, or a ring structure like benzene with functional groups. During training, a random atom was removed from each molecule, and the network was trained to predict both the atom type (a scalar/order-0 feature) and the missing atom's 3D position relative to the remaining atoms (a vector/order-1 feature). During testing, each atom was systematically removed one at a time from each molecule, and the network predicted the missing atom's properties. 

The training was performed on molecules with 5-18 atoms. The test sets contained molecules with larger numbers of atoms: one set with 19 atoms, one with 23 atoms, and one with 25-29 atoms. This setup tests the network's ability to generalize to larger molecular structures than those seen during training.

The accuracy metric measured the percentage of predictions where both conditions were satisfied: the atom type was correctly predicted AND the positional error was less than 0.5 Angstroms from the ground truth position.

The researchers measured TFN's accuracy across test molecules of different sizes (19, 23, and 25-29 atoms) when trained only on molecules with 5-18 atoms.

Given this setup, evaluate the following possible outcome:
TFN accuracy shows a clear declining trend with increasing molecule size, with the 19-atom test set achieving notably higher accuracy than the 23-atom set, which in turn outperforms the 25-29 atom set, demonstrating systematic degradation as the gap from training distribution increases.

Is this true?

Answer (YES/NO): NO